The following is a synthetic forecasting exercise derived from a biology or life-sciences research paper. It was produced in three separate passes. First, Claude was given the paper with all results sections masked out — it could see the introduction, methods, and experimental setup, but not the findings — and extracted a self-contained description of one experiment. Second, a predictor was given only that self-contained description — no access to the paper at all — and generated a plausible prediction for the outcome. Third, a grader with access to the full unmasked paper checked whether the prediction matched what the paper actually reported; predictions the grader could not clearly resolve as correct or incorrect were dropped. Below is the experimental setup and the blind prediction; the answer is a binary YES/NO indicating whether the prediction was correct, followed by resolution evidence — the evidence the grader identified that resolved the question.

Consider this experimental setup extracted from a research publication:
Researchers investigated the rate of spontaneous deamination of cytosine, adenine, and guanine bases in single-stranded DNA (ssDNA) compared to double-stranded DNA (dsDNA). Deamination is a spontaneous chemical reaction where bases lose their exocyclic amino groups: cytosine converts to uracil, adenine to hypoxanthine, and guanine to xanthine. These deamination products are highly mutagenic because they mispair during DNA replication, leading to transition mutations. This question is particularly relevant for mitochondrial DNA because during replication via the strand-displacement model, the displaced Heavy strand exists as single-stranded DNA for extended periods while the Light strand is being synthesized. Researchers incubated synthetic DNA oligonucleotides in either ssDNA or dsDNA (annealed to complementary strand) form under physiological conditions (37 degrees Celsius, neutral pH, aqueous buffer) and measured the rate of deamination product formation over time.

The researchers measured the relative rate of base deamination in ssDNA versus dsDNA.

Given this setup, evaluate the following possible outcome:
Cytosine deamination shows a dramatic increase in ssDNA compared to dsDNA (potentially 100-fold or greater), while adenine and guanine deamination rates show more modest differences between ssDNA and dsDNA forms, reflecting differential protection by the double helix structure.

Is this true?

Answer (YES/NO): NO